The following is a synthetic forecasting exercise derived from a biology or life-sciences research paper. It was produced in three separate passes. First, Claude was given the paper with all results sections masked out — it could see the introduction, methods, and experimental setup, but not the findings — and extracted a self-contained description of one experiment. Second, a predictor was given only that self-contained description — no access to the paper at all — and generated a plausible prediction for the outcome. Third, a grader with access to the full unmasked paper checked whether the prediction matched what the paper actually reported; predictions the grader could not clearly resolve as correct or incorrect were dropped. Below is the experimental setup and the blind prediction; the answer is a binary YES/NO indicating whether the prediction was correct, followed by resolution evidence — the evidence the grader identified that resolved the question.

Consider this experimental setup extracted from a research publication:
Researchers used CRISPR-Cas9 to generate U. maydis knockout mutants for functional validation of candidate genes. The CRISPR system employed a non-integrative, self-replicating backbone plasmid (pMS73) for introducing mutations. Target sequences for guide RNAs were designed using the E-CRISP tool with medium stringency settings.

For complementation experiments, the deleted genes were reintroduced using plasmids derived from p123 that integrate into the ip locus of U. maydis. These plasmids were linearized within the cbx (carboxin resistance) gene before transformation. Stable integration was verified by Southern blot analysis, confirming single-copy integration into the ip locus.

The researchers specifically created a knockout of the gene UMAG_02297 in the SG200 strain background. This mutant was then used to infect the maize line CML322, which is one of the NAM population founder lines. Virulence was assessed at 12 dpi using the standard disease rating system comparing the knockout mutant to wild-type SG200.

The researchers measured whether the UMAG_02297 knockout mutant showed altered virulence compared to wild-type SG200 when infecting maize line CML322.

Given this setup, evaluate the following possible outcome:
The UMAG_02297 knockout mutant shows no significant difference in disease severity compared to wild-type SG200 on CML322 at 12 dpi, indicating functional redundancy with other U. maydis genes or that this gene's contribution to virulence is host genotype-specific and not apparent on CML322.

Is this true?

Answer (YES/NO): NO